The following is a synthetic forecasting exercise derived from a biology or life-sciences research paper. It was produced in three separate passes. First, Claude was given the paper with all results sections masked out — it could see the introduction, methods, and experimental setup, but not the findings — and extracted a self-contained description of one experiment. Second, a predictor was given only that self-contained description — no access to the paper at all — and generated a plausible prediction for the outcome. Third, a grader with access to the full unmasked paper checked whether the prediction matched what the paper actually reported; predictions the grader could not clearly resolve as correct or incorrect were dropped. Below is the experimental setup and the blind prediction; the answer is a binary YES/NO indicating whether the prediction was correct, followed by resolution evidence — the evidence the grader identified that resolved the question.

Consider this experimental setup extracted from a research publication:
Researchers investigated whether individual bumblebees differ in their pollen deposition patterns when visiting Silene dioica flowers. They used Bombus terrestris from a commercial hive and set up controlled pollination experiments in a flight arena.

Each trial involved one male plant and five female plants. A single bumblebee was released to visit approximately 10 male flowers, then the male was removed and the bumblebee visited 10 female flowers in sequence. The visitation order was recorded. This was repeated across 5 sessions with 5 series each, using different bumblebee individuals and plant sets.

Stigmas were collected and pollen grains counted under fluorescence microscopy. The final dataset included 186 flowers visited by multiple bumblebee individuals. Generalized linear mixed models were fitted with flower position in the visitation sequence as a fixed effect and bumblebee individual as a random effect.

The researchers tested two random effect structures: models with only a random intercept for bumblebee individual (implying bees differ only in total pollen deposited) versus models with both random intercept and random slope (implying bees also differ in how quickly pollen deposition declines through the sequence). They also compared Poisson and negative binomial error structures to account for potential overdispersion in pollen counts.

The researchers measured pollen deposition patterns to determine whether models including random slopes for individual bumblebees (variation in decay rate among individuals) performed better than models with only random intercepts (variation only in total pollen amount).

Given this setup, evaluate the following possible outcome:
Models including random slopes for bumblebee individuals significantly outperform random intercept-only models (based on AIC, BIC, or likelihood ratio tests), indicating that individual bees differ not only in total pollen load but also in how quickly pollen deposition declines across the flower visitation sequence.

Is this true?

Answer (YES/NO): NO